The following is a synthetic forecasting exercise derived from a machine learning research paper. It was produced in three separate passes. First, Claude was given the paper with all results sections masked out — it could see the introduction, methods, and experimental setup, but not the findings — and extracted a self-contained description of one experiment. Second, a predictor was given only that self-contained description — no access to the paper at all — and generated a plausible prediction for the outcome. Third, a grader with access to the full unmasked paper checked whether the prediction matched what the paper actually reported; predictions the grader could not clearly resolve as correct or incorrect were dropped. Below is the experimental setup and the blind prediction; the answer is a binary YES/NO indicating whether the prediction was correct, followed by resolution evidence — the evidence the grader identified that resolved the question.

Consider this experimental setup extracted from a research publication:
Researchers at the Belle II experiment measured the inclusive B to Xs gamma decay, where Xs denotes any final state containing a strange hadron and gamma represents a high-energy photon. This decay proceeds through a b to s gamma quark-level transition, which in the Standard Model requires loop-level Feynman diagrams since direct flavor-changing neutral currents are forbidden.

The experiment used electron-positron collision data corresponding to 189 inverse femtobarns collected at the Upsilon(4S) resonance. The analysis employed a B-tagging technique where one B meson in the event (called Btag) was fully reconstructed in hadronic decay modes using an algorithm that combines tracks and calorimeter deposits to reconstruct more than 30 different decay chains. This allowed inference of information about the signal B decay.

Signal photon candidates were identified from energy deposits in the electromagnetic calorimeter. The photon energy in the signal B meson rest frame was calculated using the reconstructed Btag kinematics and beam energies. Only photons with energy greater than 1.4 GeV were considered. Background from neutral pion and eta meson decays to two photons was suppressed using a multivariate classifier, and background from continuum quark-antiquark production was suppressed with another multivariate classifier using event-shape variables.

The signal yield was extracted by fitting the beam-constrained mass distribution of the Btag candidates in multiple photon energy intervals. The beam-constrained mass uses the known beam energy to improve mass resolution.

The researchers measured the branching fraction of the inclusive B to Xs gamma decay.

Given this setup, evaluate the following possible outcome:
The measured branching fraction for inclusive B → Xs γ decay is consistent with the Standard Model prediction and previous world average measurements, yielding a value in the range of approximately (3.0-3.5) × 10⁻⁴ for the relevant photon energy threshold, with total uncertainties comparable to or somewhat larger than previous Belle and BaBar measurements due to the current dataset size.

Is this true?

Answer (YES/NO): YES